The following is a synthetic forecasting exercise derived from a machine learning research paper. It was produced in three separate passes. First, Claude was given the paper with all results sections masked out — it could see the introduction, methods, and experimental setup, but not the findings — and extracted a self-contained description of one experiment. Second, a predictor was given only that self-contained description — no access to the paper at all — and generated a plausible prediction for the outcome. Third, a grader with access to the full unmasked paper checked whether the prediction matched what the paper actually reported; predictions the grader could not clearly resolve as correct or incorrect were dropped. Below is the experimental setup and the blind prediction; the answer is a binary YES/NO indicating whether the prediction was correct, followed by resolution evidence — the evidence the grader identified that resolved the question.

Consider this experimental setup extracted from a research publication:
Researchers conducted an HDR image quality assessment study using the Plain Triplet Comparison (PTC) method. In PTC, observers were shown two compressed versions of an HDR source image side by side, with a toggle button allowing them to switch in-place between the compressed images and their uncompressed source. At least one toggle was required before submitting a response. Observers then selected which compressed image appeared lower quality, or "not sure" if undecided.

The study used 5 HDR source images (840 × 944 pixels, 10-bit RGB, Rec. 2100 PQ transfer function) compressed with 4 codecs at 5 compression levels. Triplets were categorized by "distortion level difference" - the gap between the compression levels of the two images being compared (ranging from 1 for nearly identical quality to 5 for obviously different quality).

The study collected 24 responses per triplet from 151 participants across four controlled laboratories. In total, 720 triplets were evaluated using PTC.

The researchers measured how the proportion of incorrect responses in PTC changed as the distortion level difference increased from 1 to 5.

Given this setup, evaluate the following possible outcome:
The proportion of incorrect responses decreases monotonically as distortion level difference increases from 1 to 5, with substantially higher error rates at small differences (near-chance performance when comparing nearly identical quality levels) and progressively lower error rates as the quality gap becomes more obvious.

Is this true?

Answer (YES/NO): NO